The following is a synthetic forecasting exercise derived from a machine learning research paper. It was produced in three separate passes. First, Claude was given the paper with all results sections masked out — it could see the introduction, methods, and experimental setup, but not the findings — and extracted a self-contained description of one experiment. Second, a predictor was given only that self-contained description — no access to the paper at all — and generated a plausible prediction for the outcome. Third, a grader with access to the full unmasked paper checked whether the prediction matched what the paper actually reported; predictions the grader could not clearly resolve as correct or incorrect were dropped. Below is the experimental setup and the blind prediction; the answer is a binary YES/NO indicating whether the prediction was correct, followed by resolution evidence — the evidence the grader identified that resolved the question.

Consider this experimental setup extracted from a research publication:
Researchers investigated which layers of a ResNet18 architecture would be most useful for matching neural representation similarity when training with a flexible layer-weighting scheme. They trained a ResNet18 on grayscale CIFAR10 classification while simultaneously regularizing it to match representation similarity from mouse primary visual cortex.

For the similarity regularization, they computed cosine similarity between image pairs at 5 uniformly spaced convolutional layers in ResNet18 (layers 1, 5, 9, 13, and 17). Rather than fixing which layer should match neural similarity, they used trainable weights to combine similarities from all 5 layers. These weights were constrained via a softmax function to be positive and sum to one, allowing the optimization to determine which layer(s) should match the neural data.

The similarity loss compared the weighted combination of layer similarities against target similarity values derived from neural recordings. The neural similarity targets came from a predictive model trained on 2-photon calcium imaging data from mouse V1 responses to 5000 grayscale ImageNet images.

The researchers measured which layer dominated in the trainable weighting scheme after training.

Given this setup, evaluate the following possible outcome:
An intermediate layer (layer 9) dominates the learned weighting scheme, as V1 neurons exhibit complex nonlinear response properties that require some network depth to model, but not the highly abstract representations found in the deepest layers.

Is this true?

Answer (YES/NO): NO